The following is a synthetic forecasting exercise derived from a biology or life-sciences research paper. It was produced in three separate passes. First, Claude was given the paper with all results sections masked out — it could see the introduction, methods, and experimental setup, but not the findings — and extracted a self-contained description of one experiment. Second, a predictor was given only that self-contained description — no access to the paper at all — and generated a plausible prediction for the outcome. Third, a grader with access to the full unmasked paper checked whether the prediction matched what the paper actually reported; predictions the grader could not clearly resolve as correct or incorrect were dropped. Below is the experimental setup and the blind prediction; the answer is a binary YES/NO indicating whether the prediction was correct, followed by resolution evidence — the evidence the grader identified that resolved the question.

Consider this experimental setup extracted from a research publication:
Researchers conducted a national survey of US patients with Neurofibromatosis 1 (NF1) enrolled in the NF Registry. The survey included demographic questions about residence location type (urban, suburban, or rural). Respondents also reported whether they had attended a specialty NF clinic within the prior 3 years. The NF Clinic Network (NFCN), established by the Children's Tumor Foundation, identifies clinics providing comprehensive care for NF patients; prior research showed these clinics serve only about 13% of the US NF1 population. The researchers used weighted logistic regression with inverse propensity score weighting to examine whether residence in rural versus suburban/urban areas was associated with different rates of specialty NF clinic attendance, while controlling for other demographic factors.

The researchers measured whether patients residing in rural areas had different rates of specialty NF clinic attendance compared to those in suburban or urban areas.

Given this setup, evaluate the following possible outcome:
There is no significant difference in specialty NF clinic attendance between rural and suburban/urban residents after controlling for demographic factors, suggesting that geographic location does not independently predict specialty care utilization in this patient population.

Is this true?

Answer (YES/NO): NO